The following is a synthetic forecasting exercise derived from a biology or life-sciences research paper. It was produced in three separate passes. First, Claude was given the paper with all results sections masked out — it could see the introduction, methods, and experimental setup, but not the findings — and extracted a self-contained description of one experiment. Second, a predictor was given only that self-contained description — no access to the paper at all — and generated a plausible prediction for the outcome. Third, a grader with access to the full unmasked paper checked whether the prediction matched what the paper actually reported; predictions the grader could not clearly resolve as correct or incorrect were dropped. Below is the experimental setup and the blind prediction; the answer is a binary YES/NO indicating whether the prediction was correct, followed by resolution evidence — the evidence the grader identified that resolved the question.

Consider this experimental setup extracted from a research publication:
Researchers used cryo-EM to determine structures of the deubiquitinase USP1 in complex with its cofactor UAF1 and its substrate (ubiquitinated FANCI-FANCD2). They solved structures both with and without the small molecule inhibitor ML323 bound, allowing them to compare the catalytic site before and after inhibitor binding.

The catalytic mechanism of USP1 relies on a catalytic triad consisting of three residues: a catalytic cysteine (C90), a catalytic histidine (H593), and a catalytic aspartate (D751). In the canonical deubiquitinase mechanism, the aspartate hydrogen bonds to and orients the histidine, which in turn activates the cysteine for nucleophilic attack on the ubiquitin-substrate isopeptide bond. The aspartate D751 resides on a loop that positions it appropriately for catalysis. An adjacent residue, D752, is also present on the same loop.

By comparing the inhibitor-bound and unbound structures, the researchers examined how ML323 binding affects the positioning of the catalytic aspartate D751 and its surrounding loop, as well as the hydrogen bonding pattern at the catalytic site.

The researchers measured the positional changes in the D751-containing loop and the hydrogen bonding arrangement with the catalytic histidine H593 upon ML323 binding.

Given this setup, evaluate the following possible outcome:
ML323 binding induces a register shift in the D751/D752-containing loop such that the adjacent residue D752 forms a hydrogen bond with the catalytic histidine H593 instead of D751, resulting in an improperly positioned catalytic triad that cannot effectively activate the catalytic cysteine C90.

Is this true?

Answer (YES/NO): YES